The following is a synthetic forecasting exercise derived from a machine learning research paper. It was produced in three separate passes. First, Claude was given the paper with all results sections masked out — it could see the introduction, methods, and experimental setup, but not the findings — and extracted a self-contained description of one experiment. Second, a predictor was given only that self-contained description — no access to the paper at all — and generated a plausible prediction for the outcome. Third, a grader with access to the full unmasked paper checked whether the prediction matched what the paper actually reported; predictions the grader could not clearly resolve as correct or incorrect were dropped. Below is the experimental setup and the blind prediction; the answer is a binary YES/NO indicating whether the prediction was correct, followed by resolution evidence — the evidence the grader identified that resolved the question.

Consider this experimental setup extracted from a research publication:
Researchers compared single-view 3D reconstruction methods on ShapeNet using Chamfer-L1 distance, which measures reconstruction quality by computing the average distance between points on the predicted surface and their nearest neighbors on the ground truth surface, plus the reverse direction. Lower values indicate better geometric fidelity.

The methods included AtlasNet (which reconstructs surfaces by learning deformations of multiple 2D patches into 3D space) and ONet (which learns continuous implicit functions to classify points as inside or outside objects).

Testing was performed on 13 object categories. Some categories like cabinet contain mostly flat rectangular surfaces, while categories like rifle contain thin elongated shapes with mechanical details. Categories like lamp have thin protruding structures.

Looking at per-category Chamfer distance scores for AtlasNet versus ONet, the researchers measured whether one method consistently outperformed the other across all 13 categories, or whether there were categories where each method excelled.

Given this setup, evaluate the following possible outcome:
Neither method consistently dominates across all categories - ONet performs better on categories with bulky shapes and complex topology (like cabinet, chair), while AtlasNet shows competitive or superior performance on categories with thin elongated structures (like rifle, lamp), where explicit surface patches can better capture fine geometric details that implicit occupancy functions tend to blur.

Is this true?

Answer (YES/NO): NO